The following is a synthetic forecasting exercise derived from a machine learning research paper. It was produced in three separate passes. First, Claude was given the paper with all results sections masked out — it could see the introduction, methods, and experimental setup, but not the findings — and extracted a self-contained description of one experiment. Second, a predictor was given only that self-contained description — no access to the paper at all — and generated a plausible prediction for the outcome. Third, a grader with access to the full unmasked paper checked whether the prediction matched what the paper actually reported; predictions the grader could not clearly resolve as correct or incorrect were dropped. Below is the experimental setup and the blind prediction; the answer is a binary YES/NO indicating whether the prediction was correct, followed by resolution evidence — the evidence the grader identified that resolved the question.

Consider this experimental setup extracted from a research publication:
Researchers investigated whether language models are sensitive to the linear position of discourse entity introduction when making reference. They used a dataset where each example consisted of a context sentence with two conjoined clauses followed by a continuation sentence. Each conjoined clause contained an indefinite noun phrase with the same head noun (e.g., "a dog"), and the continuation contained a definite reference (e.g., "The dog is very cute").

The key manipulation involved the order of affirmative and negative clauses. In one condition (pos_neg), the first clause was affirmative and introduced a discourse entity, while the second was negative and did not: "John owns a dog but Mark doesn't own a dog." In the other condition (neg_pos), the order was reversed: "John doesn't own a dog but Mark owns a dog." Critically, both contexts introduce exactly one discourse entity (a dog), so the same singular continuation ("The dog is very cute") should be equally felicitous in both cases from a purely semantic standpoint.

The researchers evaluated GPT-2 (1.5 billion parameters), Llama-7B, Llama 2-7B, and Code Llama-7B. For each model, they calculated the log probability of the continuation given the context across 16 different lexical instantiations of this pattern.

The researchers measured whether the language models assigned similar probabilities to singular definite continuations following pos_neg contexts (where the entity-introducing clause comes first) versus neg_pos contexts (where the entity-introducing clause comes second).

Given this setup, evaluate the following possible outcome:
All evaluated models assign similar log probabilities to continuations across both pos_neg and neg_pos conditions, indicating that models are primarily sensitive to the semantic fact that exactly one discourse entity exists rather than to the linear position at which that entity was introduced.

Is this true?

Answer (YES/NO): NO